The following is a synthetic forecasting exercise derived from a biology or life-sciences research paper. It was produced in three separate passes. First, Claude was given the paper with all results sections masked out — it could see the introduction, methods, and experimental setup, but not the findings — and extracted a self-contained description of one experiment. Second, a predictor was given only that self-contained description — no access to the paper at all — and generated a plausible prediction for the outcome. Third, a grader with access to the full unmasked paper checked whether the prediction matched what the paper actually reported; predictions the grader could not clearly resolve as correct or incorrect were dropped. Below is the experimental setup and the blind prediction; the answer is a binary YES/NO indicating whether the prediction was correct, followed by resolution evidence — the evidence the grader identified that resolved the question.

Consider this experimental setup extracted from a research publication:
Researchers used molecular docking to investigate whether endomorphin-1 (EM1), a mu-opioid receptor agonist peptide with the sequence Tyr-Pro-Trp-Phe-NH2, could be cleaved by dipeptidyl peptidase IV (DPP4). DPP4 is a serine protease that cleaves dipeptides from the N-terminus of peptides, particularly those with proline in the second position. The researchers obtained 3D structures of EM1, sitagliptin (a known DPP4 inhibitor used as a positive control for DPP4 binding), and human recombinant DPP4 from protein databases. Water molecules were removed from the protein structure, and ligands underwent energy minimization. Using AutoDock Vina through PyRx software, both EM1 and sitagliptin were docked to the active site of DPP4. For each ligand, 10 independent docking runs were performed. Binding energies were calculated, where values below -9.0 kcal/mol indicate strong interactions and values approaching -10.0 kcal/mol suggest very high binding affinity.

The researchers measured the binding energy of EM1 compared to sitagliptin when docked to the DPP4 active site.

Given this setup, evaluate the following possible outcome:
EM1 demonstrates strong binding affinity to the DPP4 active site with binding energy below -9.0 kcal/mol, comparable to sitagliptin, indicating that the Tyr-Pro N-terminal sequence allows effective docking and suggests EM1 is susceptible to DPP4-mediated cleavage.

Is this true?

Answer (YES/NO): NO